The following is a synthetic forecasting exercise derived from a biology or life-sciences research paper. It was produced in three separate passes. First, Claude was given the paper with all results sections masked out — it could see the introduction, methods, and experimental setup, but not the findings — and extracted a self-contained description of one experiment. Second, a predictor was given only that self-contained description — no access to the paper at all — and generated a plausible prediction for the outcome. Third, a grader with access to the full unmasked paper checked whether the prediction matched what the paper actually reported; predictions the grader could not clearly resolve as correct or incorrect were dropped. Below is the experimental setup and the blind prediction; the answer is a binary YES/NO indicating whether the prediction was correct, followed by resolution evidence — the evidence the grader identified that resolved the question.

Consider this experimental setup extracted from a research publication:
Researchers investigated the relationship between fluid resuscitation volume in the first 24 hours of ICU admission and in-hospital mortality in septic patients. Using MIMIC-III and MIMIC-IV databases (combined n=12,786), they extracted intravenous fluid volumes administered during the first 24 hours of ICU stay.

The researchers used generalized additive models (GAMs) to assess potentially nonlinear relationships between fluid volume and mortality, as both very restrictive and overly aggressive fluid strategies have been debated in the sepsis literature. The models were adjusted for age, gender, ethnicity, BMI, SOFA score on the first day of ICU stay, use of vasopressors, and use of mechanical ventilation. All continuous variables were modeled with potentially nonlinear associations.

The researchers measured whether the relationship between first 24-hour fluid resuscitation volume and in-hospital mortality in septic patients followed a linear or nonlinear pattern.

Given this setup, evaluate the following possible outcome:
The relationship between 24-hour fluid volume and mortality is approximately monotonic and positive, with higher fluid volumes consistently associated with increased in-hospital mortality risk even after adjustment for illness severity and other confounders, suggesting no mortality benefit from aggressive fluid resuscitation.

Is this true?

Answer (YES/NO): NO